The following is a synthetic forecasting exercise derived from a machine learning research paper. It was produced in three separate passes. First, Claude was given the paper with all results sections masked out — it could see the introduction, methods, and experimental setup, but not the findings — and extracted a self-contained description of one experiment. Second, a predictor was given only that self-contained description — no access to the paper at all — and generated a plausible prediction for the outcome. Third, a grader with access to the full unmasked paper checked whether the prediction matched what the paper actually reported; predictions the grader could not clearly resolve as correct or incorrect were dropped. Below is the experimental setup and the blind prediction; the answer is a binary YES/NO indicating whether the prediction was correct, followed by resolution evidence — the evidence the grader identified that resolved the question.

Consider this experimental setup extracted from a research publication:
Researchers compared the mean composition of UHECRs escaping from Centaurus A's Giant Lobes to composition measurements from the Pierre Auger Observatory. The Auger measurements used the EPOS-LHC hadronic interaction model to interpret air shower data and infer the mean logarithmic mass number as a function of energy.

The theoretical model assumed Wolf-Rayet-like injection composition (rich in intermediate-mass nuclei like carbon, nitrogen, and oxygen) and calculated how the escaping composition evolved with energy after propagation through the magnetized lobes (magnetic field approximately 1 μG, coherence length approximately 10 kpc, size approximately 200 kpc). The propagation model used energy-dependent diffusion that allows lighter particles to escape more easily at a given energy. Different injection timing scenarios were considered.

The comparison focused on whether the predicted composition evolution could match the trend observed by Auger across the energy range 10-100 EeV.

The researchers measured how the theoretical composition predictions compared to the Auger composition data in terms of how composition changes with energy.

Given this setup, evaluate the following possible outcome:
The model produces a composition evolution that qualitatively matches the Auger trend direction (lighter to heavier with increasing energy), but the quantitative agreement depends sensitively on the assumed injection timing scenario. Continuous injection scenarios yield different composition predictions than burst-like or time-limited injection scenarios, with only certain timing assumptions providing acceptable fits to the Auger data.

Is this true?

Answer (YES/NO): YES